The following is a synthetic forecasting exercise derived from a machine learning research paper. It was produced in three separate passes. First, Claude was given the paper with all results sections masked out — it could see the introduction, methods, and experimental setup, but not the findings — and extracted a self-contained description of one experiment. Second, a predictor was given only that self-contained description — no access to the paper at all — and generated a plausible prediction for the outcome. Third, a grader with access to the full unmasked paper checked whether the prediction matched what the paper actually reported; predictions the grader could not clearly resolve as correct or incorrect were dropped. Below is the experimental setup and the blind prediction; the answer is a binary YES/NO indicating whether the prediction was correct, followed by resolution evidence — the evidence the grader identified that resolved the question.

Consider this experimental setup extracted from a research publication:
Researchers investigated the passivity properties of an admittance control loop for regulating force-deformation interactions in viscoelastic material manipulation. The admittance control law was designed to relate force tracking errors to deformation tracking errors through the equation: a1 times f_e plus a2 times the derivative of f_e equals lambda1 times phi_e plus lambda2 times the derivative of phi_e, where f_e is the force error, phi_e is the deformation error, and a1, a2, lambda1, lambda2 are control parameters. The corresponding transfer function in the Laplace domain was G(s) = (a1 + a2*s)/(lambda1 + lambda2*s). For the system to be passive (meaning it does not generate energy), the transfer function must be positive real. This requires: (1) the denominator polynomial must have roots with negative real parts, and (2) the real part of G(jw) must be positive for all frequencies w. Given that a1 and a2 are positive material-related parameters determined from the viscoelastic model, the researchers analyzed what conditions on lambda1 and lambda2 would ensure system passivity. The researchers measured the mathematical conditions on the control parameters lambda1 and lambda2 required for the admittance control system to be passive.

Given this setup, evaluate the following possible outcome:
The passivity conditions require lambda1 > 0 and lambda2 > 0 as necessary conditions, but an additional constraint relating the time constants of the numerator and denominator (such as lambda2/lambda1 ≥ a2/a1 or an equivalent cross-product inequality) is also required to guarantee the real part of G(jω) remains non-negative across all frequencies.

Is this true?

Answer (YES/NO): NO